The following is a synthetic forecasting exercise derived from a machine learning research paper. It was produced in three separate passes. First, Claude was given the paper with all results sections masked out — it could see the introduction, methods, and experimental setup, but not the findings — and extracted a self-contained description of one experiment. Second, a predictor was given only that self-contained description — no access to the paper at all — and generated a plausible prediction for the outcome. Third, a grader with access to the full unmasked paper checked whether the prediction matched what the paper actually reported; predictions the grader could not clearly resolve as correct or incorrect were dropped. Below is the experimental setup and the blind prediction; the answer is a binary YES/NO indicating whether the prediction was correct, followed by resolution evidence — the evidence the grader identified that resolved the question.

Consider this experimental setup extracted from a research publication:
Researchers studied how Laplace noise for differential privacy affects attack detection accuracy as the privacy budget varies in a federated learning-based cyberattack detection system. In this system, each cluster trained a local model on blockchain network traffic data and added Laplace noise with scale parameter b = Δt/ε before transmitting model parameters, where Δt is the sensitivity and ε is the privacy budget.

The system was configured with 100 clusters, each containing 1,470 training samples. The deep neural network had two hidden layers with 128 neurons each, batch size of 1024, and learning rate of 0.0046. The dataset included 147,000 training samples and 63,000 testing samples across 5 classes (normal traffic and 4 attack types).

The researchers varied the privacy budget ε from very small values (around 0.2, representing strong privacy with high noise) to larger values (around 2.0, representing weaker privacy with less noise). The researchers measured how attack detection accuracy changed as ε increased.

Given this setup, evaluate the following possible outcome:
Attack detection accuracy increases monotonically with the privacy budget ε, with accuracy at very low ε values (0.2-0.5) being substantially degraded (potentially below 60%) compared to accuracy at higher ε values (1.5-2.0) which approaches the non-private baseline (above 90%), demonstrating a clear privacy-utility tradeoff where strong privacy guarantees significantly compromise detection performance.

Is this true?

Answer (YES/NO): NO